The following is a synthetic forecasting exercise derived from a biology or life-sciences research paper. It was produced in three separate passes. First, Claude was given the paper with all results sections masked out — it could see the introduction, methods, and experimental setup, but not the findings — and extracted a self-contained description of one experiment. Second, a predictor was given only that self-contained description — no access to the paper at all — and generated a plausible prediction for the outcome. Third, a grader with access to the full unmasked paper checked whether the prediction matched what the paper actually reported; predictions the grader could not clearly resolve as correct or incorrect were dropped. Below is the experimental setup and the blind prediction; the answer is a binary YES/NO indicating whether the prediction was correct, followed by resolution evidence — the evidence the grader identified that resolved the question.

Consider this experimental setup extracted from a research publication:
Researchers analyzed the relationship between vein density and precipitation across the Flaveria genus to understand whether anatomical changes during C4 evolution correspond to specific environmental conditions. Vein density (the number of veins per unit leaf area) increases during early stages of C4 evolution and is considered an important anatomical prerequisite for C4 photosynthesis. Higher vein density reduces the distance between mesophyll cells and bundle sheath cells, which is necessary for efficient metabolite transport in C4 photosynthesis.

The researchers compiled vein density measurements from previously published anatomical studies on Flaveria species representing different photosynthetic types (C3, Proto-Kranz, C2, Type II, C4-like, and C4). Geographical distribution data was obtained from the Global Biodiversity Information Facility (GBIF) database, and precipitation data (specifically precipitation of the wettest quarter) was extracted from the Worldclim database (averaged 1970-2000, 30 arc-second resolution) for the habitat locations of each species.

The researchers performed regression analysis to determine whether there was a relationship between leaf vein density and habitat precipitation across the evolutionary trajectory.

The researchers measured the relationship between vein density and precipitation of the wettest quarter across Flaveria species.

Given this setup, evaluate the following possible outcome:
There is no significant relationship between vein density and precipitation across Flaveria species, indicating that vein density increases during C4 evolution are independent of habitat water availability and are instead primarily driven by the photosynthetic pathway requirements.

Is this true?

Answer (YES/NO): NO